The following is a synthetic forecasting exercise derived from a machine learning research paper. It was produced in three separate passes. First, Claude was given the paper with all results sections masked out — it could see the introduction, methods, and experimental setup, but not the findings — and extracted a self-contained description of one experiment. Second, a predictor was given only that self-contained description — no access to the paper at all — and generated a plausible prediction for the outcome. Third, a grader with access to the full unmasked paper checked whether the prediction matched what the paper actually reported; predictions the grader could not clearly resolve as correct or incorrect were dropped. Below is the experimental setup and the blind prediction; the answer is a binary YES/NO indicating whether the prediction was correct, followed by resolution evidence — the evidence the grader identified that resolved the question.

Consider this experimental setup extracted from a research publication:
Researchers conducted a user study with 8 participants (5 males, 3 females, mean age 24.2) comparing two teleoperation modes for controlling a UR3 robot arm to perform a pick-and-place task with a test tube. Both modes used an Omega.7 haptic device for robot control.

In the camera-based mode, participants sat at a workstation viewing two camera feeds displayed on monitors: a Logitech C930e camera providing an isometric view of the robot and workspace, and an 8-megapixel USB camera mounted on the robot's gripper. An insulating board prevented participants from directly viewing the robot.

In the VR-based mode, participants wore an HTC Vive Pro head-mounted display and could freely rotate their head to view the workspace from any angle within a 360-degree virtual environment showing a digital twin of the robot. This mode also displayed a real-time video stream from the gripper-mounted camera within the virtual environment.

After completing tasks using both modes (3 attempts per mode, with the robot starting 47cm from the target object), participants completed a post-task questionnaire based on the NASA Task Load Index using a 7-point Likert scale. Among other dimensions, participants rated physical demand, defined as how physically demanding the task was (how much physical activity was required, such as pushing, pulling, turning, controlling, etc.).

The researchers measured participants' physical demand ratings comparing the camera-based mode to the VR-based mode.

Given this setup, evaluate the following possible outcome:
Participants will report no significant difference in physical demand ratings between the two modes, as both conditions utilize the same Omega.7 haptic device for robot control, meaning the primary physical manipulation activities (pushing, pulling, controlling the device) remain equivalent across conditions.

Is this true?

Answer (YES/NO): YES